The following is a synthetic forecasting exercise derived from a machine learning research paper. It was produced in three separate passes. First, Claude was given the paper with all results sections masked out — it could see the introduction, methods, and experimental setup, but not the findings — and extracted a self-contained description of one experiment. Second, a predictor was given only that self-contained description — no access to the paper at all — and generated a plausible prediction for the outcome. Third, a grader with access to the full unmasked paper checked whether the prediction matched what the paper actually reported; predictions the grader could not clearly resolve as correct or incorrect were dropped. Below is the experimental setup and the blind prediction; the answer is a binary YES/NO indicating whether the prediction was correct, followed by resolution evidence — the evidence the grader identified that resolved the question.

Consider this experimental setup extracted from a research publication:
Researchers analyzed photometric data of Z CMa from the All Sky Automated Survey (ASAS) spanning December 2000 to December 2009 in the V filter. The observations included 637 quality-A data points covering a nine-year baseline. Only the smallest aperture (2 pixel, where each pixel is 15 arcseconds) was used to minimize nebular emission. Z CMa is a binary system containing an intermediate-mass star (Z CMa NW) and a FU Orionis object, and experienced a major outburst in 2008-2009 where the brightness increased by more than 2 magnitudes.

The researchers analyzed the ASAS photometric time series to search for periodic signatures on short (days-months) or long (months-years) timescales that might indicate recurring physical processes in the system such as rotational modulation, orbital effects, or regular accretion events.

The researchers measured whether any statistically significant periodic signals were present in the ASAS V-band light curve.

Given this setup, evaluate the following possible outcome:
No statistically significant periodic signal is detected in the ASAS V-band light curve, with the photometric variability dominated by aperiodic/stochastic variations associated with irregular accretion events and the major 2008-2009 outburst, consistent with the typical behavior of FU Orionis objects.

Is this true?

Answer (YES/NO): NO